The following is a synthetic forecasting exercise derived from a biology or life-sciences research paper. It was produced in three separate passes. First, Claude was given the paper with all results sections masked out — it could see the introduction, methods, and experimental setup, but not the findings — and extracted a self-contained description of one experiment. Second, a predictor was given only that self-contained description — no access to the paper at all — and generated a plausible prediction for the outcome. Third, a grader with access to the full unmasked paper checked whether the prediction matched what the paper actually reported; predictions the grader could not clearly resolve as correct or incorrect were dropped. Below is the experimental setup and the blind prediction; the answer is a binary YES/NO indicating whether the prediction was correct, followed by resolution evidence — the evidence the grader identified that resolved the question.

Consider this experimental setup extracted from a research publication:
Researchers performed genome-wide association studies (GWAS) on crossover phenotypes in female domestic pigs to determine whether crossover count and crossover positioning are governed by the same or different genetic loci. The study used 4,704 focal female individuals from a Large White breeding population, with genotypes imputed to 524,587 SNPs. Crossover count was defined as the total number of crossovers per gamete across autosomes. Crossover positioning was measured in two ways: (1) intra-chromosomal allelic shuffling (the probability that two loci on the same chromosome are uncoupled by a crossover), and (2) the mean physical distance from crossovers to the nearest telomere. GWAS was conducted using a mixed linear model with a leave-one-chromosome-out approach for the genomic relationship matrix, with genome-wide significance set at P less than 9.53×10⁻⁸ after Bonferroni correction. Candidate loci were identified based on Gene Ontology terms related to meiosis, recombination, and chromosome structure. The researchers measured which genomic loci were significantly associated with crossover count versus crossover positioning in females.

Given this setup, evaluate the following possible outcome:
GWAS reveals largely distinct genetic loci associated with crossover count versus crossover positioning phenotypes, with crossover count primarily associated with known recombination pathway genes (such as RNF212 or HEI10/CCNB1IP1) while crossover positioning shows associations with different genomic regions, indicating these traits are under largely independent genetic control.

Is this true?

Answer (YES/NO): YES